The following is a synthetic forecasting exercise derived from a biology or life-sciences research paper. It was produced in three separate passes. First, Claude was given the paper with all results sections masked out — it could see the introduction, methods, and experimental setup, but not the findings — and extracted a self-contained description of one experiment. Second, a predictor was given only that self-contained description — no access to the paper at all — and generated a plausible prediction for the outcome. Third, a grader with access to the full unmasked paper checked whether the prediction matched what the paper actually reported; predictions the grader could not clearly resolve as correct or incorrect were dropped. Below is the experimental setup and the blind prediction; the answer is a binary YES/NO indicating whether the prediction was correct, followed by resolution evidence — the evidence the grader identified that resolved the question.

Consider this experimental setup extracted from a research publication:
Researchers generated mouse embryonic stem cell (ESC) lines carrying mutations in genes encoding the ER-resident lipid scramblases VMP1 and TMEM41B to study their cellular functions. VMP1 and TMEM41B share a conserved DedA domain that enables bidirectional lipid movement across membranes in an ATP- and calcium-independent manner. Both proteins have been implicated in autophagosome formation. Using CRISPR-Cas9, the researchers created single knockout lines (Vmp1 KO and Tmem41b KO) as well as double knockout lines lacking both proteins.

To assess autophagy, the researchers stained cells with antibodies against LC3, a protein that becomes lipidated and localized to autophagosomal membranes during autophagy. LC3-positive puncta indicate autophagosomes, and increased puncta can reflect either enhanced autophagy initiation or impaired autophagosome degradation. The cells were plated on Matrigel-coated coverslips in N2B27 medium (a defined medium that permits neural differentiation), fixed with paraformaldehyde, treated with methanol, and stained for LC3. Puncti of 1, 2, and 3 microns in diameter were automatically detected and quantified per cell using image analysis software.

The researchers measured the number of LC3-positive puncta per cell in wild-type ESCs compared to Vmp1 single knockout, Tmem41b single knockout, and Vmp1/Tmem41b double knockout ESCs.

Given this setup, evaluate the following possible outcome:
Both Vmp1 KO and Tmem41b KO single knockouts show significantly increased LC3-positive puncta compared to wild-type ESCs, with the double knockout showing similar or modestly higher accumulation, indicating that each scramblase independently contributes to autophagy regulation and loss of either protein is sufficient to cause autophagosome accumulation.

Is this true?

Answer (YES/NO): YES